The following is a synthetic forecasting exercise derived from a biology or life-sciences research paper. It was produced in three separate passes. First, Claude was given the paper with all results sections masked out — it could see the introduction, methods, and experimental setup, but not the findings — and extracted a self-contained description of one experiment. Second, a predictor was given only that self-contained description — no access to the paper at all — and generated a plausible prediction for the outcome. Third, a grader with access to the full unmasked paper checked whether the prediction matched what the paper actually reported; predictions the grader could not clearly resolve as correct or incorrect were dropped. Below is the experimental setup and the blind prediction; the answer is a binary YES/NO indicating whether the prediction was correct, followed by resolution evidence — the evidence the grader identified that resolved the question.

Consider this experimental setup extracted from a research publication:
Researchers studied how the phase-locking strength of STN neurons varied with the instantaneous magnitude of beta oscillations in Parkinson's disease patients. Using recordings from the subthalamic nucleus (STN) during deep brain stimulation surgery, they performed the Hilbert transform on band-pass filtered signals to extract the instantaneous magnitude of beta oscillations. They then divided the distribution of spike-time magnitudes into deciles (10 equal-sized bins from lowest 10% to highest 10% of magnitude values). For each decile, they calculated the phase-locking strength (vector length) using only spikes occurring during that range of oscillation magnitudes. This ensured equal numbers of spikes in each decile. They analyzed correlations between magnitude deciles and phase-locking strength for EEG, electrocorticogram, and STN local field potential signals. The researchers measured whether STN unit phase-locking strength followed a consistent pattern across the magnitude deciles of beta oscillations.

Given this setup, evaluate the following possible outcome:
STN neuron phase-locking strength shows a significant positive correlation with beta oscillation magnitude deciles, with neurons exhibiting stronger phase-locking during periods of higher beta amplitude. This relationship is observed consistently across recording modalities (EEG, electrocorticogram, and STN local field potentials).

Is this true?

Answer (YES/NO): YES